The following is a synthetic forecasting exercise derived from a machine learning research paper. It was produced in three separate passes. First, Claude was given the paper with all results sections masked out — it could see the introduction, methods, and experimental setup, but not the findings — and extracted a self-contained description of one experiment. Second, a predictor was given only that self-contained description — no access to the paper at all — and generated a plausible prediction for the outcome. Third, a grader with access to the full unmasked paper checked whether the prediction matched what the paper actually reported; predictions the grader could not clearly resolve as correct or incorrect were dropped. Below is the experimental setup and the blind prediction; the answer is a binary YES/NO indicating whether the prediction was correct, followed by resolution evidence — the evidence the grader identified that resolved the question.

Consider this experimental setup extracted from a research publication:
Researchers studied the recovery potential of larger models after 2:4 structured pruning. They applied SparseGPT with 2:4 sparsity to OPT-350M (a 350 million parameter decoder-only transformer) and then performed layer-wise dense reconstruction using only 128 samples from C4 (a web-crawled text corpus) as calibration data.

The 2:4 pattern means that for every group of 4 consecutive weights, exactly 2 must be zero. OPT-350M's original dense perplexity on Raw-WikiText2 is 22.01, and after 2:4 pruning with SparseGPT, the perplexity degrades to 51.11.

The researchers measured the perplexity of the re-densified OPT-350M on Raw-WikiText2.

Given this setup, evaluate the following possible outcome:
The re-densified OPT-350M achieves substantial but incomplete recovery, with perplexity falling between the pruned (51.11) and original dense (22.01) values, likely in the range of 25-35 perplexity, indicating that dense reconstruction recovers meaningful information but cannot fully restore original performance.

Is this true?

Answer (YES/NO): NO